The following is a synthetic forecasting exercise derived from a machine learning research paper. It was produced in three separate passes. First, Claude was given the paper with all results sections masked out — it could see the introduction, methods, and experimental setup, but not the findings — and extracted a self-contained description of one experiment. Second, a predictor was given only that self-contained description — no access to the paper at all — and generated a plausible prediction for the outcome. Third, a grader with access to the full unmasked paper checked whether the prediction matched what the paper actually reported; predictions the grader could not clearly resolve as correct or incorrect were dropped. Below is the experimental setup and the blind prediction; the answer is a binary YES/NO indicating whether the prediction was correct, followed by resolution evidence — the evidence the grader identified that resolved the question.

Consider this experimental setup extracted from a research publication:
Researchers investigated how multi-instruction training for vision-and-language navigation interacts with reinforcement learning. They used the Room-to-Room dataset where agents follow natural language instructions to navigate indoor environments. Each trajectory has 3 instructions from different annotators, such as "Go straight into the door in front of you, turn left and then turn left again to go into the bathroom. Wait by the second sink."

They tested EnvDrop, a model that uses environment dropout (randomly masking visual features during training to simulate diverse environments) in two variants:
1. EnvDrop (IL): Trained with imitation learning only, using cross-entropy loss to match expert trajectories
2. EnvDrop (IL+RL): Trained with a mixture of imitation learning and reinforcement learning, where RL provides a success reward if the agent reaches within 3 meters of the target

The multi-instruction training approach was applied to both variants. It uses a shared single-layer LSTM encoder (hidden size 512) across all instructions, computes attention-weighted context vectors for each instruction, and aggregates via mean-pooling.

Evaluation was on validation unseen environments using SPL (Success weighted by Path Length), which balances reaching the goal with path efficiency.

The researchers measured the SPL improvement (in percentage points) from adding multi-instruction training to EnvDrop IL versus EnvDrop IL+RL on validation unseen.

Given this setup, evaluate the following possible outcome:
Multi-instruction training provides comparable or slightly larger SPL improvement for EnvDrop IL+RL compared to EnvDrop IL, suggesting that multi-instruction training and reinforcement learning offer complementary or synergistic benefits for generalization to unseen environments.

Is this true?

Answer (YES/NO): YES